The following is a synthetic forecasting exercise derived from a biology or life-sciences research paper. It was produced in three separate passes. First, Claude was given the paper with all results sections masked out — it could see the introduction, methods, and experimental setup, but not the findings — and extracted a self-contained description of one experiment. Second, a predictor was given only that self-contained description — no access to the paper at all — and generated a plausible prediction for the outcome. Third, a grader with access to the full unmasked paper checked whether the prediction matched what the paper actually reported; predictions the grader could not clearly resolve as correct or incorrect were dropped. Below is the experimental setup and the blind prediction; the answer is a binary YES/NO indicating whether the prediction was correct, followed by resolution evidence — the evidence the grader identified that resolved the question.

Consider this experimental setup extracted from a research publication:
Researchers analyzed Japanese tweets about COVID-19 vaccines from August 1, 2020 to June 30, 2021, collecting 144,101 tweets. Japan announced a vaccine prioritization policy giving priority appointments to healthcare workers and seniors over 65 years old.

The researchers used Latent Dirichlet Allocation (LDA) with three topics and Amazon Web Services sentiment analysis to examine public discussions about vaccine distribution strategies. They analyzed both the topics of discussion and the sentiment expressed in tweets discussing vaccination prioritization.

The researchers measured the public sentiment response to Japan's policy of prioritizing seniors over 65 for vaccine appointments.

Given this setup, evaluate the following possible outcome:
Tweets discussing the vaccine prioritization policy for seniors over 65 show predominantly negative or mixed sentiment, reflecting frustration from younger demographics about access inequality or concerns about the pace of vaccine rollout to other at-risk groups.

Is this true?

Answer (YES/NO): YES